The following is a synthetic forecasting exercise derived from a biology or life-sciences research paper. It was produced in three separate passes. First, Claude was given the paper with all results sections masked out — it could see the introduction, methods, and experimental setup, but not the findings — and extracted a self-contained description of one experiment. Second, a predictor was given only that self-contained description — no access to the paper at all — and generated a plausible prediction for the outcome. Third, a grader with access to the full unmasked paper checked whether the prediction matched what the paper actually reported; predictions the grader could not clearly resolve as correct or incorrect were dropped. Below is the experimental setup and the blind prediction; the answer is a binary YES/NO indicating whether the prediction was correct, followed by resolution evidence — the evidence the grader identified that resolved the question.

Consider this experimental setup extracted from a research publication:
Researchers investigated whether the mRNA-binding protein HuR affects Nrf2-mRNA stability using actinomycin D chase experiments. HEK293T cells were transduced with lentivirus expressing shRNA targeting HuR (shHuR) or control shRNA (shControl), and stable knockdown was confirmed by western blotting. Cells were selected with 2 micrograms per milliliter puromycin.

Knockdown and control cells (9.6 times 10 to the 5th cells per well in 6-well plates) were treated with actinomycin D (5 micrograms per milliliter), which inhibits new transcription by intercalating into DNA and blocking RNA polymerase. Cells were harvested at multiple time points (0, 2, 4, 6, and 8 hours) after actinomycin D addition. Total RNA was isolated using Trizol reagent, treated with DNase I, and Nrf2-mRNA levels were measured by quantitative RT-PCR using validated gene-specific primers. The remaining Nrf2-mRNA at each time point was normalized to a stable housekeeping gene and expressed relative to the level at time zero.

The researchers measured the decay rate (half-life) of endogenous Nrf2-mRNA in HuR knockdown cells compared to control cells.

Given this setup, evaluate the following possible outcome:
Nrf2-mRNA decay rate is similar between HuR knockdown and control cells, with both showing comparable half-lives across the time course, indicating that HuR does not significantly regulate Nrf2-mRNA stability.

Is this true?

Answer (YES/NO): YES